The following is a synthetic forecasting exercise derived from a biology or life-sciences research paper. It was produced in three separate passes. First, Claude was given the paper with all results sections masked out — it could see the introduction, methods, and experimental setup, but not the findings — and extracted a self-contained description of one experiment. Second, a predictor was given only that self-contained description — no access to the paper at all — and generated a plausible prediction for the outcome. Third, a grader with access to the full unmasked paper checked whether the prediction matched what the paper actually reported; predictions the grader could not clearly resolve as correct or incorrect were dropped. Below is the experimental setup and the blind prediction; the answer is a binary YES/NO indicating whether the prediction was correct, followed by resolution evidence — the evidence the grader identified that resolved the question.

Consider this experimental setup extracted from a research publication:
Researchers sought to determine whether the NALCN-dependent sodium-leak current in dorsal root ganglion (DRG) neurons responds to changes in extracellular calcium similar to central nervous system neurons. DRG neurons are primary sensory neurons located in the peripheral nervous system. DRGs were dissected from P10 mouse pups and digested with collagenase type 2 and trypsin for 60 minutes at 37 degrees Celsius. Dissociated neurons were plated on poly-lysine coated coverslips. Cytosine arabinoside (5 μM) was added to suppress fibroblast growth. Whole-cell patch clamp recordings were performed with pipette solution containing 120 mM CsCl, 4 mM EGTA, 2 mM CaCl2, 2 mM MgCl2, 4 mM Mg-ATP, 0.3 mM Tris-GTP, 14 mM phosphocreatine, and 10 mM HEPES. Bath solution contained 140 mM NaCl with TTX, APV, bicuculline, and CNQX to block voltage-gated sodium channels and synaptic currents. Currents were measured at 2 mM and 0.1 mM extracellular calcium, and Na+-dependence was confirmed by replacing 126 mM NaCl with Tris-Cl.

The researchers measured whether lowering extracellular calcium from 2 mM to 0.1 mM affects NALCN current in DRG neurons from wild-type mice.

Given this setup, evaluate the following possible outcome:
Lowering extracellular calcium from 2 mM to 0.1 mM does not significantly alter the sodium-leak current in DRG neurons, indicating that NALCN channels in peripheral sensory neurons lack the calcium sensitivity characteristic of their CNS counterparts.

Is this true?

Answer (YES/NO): NO